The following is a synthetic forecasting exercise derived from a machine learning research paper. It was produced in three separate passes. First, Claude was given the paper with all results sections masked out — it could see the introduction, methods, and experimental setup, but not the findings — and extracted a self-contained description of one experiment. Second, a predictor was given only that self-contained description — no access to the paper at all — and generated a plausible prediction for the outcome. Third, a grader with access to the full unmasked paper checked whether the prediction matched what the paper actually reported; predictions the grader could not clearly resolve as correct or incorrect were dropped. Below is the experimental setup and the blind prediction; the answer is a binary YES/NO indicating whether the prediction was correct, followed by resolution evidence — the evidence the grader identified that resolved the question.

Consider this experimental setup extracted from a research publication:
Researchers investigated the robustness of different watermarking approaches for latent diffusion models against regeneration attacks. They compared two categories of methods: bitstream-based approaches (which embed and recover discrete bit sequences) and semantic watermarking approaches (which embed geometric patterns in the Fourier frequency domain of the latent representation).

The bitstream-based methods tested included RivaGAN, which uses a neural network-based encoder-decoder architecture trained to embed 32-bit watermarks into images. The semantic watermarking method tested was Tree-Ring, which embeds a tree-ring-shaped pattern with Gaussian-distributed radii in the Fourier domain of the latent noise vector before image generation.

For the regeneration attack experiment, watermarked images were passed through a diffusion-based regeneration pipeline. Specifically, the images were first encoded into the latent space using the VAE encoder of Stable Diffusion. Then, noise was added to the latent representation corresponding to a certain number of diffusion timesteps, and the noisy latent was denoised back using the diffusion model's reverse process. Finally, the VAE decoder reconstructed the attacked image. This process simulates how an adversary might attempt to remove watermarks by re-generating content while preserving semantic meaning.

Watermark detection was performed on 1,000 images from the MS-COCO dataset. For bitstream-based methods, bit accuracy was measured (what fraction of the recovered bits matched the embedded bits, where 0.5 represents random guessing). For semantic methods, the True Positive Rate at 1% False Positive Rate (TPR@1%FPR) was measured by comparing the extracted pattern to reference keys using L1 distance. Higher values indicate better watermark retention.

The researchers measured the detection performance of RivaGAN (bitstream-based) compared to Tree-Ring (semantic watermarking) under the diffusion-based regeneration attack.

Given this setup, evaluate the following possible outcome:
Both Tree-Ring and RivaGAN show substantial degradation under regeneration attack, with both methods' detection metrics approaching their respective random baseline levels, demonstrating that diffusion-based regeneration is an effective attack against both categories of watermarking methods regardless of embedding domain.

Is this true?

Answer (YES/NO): NO